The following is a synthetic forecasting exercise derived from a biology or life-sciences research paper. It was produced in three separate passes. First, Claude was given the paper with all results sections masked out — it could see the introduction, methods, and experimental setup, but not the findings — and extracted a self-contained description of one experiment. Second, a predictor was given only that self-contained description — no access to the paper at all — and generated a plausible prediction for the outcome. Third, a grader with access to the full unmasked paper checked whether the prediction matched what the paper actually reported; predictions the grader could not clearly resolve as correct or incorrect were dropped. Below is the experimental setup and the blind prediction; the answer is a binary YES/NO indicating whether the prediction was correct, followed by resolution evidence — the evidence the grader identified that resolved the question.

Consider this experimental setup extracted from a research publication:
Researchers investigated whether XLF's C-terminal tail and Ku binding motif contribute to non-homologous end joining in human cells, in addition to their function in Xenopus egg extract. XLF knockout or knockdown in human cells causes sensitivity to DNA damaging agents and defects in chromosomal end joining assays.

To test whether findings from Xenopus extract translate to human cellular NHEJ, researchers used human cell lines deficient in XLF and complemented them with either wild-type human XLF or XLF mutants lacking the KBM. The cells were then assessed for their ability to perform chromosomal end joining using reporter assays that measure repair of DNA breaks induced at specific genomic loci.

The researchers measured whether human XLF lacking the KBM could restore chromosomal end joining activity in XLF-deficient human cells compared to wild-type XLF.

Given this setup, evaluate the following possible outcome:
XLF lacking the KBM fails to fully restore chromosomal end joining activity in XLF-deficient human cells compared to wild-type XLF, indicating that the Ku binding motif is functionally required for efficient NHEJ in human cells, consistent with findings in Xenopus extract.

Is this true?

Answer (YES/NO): YES